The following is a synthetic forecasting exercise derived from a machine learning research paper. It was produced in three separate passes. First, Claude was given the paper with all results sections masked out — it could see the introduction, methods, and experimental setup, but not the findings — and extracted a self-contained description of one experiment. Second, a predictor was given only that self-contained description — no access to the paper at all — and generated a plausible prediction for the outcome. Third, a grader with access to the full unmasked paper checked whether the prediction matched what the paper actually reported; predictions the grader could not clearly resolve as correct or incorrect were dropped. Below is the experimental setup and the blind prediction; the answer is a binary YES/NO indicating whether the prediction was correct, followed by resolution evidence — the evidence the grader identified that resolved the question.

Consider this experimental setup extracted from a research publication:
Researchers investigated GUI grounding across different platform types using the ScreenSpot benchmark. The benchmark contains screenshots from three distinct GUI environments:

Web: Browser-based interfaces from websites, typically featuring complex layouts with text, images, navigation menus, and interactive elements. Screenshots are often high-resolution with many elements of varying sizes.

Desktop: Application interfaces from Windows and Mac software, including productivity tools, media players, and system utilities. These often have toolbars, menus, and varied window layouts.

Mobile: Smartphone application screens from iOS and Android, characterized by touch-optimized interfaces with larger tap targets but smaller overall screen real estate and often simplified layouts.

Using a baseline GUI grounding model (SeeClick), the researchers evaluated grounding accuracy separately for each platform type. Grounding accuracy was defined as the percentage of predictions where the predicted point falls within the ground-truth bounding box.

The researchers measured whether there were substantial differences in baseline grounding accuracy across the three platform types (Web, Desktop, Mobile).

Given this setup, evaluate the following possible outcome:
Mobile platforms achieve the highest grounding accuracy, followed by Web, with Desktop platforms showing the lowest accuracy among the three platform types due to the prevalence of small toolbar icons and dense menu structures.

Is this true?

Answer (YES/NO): NO